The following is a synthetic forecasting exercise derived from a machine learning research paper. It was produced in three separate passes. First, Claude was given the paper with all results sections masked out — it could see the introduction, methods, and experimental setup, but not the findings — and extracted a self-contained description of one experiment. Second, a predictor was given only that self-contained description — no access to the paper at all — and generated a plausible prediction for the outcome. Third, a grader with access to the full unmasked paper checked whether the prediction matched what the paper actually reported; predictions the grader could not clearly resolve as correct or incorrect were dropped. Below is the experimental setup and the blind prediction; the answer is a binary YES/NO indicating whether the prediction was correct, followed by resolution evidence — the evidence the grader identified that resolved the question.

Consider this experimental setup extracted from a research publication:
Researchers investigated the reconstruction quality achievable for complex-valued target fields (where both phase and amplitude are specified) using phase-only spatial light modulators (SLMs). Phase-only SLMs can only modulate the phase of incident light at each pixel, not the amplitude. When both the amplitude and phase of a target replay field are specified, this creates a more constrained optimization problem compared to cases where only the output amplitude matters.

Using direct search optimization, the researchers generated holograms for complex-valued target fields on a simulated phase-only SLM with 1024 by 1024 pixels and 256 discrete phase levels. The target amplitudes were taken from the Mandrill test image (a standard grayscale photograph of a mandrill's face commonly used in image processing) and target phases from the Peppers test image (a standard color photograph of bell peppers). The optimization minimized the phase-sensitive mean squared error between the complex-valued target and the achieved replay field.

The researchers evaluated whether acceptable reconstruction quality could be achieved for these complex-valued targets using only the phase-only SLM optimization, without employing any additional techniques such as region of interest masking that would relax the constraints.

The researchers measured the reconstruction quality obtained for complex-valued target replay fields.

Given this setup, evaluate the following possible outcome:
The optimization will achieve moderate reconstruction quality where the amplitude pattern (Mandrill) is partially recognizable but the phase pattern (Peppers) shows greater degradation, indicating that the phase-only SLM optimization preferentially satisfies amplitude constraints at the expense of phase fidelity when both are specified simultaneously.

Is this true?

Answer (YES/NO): NO